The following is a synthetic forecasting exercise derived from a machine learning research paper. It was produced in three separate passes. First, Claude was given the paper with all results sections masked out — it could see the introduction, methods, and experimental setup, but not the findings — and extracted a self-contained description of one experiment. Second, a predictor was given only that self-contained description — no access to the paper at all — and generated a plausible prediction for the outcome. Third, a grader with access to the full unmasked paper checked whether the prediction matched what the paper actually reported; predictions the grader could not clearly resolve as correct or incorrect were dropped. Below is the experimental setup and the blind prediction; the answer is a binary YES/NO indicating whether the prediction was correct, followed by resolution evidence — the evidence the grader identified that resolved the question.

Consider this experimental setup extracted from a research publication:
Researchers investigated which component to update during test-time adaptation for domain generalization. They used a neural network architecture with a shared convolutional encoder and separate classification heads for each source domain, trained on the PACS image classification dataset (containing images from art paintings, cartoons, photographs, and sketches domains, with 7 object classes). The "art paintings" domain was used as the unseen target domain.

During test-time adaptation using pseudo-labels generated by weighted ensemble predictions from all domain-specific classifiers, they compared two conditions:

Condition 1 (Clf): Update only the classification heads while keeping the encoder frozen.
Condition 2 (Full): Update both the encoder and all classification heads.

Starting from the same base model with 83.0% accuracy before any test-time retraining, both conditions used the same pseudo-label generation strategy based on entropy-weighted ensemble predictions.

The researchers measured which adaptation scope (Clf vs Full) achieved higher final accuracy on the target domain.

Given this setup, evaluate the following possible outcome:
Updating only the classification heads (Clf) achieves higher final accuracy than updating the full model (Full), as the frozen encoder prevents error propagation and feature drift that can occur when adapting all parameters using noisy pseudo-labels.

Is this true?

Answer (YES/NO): NO